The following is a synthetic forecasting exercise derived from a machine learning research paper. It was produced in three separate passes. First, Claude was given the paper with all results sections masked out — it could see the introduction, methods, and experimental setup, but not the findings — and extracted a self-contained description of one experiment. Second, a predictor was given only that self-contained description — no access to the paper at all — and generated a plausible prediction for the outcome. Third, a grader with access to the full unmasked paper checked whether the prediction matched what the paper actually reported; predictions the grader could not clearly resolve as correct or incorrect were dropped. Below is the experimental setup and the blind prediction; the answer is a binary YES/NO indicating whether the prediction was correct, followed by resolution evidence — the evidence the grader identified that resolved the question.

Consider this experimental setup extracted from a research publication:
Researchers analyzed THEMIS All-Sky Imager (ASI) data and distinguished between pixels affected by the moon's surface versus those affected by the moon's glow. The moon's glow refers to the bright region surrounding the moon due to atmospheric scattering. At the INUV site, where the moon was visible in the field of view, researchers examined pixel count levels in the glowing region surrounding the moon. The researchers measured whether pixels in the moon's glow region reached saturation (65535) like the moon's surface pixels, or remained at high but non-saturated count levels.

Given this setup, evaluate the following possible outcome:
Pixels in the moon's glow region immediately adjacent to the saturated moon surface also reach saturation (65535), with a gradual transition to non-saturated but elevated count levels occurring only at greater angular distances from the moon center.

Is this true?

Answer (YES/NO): NO